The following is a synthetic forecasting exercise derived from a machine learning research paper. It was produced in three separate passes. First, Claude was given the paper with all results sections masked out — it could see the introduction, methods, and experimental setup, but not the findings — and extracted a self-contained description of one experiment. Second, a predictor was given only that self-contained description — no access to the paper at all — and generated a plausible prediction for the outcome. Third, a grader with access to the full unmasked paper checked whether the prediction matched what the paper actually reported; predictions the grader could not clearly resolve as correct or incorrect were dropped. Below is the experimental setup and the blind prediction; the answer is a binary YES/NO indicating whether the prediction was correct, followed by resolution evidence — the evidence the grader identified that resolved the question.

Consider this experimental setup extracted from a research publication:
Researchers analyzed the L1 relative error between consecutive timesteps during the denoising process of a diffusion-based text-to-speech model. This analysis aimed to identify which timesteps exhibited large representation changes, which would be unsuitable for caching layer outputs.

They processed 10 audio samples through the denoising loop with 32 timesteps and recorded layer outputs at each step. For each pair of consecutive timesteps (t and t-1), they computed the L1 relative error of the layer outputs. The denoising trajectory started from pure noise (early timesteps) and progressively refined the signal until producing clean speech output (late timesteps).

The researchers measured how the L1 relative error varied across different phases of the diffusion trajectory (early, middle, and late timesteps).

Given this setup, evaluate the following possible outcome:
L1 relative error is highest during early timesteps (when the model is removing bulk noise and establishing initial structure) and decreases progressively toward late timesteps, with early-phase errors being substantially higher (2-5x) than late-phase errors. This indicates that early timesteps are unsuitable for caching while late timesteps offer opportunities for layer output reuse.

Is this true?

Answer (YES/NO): NO